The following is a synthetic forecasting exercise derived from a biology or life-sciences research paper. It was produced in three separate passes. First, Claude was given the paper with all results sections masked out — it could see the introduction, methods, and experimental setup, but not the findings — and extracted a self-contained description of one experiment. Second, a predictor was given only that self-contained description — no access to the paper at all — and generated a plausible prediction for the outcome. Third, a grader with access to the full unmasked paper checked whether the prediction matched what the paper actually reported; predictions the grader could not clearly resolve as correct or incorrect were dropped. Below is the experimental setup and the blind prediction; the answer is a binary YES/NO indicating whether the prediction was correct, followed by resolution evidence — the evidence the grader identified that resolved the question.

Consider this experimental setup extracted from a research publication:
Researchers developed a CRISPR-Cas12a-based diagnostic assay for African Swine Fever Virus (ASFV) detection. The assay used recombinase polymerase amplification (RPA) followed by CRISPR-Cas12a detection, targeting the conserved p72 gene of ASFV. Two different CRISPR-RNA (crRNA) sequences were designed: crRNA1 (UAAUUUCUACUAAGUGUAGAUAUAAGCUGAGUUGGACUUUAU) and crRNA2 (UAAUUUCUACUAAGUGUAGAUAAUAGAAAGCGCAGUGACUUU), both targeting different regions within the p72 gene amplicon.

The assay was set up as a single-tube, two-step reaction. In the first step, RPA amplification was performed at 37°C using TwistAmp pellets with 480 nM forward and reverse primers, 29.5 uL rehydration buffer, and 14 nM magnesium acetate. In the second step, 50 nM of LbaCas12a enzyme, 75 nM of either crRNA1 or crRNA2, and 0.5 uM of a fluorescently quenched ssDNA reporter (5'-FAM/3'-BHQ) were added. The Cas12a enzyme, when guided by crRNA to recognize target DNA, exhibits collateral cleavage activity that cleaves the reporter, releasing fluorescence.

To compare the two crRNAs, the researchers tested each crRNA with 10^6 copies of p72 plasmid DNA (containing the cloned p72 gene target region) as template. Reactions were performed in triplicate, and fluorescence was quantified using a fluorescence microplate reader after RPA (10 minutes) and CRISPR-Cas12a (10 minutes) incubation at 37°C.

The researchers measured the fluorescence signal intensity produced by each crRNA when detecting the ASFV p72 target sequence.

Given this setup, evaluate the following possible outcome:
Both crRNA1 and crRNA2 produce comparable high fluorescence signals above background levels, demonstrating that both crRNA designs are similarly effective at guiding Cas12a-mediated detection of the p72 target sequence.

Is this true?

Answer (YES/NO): NO